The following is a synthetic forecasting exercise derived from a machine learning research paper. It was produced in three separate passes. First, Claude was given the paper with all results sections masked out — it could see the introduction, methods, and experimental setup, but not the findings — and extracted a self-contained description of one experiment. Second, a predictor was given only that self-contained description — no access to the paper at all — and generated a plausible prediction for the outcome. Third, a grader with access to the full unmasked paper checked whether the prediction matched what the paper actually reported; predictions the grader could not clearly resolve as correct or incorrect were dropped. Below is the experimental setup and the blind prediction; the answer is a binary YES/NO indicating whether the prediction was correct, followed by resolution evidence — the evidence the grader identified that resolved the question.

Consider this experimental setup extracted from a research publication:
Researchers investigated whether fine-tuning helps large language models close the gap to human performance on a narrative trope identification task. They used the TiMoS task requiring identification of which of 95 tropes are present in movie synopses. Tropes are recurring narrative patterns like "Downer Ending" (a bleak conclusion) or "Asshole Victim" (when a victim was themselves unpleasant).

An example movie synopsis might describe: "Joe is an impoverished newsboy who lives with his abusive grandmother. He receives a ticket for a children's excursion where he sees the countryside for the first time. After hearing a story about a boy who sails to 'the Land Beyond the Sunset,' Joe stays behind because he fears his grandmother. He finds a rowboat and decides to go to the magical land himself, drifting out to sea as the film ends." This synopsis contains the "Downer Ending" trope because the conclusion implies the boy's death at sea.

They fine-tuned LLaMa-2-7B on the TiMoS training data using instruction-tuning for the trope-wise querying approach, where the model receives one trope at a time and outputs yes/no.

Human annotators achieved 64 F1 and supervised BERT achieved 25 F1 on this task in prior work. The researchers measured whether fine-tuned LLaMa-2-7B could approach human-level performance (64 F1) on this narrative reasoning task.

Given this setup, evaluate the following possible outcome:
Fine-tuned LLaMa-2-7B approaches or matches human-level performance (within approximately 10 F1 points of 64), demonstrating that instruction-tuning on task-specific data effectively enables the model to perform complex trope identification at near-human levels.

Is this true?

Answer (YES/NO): NO